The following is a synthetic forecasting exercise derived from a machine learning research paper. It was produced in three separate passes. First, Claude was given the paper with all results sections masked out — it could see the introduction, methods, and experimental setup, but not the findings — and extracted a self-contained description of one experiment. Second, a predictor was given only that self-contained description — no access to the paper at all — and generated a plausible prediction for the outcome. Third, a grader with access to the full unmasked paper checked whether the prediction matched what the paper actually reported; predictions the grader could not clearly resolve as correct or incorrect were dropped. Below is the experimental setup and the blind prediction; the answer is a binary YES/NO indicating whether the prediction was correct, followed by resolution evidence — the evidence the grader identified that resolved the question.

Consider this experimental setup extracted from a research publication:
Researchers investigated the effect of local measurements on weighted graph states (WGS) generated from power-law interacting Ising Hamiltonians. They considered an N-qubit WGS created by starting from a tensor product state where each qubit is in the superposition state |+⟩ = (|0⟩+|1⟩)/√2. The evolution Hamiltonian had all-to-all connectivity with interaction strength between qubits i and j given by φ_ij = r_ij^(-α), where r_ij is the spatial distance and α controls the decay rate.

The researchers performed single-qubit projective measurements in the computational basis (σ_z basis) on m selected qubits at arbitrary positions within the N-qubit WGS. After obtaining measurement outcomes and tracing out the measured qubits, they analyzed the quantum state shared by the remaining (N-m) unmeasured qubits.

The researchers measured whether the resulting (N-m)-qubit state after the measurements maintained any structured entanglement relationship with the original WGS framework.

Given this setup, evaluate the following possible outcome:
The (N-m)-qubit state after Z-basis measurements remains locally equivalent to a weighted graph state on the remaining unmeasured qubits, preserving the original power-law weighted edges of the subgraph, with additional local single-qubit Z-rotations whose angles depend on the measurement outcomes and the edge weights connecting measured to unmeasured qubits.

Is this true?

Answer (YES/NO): YES